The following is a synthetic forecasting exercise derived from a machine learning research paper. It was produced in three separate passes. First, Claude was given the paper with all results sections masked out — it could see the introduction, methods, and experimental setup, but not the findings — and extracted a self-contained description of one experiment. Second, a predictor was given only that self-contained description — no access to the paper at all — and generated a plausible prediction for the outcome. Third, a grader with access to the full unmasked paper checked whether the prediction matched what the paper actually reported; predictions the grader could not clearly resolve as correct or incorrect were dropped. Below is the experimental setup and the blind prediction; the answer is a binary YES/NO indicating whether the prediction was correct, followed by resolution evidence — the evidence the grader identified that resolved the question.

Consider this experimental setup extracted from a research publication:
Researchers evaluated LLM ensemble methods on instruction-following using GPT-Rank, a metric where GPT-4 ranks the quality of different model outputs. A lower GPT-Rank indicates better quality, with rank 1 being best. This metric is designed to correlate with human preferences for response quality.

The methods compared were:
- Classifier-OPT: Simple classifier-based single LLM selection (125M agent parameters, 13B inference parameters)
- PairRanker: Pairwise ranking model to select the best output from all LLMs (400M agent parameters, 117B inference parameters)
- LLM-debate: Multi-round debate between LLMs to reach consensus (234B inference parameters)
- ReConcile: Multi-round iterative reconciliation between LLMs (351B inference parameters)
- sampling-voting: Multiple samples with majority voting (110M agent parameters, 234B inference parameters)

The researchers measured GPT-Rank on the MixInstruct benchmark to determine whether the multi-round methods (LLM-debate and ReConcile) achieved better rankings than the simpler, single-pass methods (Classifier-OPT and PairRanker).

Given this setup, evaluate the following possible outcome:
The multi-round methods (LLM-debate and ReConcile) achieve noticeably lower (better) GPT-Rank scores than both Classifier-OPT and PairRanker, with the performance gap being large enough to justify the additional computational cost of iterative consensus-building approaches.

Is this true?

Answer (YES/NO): NO